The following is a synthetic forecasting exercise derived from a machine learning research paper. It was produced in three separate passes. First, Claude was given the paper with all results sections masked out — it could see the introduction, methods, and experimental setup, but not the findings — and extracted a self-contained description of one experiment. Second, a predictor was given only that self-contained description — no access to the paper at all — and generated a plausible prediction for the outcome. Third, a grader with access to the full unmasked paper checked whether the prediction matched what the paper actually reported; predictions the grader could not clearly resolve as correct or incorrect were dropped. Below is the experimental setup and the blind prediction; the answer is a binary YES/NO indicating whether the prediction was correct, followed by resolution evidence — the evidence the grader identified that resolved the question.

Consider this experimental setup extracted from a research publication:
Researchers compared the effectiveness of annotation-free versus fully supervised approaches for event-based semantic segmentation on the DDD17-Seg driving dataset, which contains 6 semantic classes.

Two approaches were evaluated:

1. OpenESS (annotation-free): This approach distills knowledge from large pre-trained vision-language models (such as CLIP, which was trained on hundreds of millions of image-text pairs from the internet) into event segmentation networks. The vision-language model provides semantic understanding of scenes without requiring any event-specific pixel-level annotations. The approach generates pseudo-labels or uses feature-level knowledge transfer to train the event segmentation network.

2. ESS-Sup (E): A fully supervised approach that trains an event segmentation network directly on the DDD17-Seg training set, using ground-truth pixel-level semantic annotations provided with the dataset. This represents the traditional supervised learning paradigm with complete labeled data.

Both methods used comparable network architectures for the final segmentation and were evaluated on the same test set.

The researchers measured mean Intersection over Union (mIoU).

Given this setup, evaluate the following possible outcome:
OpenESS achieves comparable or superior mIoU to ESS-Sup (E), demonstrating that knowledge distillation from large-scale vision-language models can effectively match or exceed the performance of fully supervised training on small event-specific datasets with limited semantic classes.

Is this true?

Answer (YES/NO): YES